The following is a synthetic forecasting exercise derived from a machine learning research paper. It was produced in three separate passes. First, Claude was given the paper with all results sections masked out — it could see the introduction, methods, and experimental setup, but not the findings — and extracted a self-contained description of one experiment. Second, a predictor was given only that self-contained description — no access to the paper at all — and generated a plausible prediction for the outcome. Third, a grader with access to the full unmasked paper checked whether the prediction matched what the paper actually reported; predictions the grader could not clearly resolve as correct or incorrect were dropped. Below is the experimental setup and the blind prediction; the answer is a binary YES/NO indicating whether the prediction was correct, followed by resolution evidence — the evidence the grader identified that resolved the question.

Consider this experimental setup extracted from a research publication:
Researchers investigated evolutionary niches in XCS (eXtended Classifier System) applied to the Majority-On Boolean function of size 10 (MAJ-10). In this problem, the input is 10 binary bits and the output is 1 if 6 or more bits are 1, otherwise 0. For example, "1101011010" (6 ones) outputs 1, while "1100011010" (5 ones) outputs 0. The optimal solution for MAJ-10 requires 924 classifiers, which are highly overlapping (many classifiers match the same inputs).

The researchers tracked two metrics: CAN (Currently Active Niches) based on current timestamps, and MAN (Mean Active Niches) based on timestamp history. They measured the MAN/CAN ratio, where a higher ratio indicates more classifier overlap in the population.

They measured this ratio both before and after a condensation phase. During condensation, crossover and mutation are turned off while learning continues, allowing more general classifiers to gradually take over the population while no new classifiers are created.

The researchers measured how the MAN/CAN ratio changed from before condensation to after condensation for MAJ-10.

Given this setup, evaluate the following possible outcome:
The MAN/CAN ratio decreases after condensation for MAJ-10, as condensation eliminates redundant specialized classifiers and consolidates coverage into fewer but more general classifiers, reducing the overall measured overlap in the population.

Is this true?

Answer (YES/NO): YES